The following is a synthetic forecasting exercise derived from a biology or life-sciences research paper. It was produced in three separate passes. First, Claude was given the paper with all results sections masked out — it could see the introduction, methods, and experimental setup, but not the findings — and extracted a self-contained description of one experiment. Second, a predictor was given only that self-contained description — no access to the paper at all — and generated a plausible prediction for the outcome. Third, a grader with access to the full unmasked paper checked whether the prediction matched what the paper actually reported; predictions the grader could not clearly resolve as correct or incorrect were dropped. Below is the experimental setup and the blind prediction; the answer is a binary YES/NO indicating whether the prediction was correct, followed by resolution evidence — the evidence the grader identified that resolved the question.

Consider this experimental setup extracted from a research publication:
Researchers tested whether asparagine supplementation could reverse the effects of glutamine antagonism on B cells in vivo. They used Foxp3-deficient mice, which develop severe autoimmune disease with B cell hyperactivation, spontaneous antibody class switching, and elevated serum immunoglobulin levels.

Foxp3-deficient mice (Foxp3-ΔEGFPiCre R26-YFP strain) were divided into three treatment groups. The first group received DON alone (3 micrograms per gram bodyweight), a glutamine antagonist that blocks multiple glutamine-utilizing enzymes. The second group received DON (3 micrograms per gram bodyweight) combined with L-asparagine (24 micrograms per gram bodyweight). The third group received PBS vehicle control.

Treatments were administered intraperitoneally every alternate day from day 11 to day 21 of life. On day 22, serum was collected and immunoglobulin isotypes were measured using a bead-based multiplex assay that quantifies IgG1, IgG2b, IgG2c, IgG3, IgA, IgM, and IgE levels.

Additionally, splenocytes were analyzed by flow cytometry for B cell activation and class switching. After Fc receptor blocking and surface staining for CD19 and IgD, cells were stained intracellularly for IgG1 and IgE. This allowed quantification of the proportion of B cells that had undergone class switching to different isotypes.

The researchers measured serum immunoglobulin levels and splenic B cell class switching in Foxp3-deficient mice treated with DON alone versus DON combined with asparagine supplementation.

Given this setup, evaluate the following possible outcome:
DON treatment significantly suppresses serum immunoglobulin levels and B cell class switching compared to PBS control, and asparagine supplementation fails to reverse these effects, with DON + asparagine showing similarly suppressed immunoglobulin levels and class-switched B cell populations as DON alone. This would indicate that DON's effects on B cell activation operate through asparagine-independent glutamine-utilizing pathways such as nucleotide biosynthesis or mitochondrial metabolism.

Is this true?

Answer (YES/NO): NO